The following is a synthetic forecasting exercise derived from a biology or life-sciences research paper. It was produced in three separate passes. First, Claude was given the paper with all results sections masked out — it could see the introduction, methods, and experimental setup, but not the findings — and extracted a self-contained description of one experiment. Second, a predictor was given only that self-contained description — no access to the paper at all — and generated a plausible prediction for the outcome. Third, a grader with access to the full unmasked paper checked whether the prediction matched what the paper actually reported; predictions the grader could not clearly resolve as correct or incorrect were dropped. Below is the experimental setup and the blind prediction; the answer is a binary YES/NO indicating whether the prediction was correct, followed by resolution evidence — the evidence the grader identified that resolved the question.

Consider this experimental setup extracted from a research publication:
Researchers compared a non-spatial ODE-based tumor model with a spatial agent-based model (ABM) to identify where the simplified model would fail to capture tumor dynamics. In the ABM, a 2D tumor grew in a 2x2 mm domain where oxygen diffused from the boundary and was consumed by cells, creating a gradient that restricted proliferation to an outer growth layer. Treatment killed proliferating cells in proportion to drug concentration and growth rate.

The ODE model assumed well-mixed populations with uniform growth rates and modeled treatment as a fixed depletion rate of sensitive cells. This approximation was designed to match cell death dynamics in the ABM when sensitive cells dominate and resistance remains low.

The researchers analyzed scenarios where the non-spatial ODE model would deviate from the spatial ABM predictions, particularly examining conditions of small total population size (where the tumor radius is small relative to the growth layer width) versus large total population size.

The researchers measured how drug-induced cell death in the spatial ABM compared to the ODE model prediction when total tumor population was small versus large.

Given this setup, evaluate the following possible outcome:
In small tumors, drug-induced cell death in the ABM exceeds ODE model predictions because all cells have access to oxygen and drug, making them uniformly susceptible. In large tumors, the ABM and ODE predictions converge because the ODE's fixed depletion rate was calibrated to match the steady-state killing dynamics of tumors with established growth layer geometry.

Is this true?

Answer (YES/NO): YES